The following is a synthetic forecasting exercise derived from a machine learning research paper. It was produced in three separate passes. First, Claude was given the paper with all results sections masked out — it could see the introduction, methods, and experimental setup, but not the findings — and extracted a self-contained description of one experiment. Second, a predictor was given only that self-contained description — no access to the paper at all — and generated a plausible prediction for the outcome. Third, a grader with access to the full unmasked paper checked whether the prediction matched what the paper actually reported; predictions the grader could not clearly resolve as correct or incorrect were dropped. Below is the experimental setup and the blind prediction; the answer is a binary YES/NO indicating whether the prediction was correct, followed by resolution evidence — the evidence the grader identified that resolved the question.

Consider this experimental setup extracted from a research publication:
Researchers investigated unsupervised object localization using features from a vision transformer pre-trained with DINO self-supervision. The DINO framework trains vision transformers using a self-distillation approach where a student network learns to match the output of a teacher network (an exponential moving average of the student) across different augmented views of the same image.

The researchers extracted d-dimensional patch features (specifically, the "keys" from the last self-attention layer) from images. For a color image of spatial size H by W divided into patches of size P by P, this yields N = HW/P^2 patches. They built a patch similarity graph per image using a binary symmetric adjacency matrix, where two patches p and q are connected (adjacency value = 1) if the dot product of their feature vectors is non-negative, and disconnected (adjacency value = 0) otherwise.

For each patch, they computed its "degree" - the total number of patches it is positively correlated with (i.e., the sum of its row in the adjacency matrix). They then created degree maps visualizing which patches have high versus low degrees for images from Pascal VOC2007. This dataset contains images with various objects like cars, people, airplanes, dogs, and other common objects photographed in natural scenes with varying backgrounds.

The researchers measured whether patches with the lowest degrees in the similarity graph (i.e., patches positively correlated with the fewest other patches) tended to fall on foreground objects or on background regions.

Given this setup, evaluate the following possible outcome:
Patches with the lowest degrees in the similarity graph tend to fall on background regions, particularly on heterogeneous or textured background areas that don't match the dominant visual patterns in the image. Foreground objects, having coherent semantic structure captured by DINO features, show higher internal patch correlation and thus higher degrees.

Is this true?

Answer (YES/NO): NO